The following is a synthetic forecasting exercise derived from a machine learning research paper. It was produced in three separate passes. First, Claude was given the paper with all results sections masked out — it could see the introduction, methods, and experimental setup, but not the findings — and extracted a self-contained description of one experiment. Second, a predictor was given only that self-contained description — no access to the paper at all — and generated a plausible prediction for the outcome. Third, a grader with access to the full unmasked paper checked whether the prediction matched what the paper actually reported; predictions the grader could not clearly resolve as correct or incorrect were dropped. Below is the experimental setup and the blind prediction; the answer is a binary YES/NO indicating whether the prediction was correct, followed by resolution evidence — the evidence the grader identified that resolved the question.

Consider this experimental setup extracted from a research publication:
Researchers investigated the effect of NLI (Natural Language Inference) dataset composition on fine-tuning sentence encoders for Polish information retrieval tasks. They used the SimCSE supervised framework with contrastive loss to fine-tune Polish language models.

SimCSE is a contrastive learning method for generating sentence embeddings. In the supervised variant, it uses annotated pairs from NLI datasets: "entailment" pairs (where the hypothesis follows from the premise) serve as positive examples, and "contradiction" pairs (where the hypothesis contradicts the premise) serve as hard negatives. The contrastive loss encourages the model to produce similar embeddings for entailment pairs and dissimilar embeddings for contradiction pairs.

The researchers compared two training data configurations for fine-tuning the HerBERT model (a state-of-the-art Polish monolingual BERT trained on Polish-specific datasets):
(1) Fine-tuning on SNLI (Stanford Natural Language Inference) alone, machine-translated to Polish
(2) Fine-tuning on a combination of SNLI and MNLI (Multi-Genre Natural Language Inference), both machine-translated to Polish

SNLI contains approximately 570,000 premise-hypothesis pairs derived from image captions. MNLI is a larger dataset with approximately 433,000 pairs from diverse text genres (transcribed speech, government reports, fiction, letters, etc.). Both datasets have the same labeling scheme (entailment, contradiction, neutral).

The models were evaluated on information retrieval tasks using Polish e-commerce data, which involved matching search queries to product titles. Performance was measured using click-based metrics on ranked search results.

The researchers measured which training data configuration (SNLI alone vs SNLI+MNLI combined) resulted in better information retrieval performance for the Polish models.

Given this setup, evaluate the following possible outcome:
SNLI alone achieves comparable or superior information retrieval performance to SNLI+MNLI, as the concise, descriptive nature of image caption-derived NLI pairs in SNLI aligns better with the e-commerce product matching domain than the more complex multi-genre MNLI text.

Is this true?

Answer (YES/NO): YES